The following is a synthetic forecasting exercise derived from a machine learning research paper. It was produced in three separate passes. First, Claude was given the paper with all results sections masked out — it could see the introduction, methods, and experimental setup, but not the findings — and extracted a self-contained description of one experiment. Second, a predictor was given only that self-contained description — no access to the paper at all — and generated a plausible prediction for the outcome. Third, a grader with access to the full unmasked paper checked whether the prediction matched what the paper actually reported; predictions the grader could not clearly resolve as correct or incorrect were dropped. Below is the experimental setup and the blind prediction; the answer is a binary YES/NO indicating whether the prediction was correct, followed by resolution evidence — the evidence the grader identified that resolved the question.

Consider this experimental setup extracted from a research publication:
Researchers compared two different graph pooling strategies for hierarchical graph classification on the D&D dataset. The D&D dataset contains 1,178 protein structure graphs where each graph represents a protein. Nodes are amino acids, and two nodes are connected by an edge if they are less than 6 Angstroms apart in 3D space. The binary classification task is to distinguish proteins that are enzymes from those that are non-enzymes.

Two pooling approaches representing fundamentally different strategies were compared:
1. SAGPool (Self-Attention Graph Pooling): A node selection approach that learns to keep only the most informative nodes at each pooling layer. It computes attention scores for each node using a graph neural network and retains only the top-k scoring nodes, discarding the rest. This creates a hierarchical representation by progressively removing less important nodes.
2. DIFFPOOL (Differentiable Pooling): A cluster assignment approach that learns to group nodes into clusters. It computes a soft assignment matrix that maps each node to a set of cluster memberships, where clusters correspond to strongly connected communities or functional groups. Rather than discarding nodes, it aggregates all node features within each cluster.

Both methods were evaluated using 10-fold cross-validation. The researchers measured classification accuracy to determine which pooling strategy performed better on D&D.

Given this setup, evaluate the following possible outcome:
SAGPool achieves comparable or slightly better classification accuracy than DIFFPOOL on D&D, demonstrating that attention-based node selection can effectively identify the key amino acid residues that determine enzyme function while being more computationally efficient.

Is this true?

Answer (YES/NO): NO